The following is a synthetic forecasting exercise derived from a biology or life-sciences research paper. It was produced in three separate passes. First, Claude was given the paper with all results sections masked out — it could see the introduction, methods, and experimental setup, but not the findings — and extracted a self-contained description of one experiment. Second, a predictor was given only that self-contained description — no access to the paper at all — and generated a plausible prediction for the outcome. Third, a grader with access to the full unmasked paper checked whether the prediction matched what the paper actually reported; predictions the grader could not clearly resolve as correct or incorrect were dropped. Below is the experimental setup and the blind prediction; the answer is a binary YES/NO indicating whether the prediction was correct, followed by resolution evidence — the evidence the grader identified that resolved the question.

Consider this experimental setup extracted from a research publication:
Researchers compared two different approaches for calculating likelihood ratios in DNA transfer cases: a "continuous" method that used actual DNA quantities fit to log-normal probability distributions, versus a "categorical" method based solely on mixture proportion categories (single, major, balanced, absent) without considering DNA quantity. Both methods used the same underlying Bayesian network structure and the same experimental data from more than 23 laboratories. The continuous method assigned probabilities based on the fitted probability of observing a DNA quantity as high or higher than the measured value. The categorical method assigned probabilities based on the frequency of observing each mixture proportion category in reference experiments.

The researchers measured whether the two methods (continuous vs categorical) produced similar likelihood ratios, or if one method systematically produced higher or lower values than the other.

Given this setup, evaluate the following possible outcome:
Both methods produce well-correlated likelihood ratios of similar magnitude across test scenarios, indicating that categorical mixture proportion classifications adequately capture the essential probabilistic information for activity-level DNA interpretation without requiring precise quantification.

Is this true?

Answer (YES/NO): NO